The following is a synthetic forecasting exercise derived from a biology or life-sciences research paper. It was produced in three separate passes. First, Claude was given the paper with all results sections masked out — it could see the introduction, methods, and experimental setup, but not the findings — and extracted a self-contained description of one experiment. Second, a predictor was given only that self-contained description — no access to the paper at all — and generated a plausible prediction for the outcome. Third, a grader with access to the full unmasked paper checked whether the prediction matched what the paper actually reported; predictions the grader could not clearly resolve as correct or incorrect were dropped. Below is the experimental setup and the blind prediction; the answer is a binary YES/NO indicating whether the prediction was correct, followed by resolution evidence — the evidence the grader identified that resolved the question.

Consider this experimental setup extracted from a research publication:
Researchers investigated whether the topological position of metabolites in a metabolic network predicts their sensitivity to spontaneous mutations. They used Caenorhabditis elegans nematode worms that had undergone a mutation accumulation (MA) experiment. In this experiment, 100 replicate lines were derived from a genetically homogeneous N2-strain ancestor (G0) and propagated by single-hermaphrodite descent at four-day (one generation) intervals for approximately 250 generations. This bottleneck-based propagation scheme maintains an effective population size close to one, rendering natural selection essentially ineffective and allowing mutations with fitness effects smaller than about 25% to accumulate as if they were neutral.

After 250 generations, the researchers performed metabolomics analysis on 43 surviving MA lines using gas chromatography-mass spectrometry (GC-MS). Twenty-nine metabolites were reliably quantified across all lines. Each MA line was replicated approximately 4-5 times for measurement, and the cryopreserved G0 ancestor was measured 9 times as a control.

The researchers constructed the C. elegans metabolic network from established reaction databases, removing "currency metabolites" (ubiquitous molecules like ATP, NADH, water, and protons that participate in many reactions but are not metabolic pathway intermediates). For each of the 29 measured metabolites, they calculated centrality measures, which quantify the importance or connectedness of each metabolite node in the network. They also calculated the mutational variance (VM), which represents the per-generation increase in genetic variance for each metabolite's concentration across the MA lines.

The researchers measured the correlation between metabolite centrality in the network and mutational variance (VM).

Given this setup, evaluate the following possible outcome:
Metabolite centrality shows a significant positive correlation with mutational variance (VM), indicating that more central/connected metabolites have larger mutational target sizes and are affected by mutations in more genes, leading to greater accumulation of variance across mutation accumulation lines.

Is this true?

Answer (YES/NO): NO